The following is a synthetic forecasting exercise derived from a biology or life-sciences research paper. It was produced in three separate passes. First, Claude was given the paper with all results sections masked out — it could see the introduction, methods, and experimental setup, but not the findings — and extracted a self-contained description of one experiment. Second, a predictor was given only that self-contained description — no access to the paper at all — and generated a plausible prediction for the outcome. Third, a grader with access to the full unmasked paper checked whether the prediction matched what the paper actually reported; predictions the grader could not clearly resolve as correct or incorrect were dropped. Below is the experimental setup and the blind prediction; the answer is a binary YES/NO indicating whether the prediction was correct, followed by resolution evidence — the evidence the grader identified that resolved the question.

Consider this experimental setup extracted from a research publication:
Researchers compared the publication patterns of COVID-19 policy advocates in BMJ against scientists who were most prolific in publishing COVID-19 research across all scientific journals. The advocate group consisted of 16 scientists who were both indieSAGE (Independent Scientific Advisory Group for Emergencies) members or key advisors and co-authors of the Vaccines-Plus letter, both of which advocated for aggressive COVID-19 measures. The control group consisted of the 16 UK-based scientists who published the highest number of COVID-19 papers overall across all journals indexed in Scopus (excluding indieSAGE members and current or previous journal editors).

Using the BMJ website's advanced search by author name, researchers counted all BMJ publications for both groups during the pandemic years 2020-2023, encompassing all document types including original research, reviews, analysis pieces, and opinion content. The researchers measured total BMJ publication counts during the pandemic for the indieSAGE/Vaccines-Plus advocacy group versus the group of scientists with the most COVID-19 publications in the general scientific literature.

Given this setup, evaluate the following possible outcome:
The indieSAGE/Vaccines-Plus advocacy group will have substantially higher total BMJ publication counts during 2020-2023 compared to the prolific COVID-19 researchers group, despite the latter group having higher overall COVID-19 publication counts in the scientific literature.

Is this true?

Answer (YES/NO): YES